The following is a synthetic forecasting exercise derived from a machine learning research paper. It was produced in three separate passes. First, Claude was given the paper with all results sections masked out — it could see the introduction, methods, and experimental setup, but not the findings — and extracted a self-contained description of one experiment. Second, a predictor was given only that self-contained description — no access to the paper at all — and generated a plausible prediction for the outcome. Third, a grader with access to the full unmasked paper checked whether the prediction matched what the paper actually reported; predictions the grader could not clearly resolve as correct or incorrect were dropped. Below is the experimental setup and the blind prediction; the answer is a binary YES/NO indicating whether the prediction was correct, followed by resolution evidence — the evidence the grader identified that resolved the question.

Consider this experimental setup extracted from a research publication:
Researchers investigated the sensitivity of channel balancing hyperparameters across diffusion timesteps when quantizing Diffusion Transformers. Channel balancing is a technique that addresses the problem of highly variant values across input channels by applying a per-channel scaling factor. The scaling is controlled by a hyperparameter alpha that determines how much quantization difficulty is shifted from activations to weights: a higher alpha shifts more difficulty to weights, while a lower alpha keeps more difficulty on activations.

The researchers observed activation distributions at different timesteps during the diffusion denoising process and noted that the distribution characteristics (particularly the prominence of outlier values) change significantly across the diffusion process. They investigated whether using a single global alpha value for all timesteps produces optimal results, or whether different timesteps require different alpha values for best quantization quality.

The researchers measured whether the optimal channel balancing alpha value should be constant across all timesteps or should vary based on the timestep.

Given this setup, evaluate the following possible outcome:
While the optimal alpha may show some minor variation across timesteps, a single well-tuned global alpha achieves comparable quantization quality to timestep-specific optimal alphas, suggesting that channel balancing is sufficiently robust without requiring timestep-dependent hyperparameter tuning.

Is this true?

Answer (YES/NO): NO